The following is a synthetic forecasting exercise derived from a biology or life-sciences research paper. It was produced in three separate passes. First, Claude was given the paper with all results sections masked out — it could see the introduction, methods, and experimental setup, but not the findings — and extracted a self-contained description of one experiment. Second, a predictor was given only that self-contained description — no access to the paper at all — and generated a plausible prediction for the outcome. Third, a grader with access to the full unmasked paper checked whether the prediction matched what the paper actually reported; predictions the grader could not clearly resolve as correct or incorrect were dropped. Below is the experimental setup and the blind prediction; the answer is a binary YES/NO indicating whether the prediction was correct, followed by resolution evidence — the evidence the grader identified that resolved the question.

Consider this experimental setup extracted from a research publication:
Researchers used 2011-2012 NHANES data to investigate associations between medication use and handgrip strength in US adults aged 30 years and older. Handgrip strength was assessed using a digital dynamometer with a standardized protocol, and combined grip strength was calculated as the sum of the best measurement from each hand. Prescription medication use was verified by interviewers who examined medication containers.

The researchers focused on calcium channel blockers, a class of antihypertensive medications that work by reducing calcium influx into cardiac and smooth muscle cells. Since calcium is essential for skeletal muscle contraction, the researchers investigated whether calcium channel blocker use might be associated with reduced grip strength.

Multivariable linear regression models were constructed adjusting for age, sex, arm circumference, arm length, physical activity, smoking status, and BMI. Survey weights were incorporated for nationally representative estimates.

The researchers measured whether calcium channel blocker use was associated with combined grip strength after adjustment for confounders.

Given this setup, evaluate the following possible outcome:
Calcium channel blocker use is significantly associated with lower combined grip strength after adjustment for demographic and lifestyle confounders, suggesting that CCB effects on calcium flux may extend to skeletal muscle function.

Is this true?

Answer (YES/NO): YES